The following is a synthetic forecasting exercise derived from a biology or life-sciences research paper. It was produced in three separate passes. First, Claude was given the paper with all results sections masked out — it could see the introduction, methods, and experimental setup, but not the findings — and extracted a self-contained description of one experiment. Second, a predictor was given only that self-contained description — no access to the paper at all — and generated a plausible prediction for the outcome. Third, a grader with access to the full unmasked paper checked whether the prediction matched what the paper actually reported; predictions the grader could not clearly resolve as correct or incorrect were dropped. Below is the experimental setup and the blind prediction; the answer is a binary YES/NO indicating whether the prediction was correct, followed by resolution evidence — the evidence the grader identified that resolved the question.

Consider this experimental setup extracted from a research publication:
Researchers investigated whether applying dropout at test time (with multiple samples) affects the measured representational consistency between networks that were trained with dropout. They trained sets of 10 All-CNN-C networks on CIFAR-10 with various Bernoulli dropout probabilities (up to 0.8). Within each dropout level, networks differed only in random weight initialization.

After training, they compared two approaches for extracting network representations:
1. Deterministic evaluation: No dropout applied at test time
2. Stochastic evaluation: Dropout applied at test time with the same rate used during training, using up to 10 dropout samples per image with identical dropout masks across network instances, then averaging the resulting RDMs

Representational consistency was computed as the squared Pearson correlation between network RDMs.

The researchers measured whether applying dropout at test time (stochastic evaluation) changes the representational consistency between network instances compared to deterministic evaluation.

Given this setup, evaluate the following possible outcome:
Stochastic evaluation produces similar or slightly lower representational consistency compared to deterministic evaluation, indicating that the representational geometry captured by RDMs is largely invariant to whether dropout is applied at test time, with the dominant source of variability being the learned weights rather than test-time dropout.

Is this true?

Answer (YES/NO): NO